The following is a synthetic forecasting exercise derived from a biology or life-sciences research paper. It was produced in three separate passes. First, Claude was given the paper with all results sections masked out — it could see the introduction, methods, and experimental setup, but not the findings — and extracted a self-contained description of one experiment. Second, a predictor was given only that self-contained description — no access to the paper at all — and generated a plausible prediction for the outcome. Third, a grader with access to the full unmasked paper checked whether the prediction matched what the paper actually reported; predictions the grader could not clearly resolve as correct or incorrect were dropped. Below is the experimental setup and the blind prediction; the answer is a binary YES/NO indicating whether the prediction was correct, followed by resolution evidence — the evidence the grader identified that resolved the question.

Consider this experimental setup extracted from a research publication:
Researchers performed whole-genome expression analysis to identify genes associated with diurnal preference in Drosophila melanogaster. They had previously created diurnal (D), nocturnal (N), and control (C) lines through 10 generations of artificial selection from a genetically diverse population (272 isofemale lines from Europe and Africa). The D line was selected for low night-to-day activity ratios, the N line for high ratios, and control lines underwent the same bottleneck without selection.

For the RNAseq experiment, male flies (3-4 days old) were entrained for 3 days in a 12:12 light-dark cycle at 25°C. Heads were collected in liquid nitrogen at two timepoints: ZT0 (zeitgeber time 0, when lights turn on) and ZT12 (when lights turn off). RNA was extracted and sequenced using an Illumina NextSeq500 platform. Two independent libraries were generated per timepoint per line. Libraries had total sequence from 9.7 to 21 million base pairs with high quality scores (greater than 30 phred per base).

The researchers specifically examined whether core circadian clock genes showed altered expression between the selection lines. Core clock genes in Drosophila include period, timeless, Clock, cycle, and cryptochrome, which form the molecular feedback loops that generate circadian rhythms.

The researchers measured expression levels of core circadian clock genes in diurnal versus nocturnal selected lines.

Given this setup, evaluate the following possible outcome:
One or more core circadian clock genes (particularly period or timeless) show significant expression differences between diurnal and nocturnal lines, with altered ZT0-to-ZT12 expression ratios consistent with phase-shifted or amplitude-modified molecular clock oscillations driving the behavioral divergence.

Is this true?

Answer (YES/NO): NO